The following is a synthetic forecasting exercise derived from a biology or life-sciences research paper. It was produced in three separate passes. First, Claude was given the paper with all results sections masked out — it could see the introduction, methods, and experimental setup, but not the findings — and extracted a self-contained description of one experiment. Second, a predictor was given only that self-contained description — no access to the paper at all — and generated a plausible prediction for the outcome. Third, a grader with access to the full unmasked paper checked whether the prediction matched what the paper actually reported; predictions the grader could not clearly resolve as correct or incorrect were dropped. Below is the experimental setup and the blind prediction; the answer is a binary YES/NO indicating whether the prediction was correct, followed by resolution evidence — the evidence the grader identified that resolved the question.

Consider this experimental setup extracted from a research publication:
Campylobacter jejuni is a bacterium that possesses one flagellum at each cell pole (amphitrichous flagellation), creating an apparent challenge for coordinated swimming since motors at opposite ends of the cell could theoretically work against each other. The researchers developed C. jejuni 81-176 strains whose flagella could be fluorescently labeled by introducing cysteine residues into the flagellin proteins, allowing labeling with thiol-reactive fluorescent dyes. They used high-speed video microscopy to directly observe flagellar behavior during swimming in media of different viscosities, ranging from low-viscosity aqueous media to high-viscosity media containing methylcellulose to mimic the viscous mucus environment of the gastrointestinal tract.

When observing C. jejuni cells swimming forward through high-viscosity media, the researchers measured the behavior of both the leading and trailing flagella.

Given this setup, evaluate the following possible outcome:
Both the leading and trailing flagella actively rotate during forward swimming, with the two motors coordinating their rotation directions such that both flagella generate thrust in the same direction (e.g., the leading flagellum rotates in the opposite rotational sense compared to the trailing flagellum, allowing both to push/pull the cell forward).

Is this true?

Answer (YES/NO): NO